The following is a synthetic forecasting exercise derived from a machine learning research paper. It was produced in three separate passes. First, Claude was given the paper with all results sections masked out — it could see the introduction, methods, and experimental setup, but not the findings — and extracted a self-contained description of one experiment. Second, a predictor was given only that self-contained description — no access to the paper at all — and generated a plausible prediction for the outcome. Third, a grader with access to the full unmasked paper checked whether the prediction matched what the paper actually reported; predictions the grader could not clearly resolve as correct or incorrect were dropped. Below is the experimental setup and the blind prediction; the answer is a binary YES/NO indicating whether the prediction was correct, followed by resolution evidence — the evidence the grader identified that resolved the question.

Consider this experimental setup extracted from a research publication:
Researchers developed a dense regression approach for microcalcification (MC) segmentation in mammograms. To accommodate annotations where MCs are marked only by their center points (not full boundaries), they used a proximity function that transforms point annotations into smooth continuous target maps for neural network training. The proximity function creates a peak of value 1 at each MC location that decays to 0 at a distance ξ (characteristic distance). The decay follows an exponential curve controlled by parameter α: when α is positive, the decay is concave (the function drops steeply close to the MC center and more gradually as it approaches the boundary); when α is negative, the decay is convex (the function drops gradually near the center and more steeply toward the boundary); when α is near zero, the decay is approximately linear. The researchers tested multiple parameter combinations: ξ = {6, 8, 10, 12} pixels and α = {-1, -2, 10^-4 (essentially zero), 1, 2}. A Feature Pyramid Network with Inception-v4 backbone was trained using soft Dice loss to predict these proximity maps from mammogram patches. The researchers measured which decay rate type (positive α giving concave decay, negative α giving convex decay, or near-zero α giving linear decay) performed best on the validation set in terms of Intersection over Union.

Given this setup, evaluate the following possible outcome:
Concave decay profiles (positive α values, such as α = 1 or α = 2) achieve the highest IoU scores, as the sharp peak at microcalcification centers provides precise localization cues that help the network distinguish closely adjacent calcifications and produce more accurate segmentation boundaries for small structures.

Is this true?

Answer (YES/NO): YES